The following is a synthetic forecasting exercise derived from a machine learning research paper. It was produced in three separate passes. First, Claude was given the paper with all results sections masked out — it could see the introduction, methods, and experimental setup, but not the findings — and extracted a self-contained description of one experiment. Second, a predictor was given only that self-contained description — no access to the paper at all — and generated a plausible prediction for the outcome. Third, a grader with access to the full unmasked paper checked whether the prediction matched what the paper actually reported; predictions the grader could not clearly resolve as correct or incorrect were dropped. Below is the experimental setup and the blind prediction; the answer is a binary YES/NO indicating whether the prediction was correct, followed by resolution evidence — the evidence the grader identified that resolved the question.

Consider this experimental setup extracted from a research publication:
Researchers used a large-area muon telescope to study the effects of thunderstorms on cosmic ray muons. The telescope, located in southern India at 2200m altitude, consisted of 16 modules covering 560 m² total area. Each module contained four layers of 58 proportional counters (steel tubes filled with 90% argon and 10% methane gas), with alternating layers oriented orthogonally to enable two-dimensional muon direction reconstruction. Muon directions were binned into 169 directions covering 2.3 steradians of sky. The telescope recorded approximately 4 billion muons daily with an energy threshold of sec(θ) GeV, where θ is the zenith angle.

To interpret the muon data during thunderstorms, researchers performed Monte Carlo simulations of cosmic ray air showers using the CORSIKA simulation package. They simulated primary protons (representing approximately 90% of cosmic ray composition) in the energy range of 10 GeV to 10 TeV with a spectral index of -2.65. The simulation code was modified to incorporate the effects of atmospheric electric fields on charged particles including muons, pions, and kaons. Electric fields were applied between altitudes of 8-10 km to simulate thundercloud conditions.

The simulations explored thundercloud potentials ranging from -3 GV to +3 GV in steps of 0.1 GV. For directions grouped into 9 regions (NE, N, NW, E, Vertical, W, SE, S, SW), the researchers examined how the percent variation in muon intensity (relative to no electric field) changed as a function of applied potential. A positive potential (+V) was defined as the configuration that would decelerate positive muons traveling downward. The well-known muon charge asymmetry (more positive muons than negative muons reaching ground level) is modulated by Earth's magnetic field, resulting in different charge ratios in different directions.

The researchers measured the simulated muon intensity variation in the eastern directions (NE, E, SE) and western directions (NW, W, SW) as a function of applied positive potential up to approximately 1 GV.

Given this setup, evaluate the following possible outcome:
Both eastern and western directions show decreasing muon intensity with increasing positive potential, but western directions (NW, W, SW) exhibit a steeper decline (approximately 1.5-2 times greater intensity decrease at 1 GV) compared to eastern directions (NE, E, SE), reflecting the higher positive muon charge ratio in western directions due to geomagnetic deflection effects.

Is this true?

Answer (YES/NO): NO